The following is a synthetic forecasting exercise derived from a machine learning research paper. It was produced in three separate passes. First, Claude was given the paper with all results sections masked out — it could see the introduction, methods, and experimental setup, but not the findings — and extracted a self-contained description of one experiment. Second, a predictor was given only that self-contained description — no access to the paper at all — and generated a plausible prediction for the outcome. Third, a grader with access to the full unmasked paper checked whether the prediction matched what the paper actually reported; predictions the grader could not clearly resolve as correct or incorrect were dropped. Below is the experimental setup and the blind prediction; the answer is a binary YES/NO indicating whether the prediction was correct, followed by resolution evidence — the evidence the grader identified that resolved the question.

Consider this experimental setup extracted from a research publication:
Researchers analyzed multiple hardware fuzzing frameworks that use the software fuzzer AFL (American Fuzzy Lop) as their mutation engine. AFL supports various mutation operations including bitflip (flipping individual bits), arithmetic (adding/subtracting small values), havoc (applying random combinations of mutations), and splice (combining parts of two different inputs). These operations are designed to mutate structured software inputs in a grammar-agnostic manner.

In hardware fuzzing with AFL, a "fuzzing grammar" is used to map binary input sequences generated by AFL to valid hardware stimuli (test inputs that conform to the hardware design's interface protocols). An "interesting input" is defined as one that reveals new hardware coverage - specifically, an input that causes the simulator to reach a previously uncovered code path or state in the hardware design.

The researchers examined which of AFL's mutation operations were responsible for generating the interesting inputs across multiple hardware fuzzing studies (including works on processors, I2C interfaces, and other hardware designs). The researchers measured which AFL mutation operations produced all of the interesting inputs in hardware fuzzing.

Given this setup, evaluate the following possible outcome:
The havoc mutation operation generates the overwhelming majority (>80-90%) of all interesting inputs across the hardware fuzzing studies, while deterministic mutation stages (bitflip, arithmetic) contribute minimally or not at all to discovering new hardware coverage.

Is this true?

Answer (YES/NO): NO